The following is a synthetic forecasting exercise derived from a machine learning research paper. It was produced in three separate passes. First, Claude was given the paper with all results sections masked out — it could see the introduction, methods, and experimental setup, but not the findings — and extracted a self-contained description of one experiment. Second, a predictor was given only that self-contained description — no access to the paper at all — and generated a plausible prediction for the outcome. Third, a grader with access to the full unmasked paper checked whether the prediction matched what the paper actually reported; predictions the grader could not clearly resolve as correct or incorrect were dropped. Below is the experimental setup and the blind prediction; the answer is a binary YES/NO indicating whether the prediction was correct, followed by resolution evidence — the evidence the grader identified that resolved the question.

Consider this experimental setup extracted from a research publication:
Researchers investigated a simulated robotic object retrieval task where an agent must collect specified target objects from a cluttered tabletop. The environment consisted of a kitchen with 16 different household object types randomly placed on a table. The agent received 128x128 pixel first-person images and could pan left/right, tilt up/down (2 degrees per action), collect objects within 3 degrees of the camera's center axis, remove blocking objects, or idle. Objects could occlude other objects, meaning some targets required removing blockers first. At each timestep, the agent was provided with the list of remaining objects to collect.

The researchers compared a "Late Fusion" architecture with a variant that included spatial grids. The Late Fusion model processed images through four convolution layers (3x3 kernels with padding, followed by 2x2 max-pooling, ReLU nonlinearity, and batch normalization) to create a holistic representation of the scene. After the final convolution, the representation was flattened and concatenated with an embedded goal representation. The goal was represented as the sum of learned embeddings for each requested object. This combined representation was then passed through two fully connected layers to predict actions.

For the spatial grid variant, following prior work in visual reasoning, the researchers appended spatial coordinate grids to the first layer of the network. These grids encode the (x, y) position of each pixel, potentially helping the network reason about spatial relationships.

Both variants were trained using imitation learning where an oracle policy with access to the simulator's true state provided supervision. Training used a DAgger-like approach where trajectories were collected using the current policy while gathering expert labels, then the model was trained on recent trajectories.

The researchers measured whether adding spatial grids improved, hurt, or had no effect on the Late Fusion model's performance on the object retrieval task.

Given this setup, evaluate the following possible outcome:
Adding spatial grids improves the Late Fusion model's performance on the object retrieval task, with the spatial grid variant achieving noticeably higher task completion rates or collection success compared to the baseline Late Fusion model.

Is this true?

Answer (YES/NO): NO